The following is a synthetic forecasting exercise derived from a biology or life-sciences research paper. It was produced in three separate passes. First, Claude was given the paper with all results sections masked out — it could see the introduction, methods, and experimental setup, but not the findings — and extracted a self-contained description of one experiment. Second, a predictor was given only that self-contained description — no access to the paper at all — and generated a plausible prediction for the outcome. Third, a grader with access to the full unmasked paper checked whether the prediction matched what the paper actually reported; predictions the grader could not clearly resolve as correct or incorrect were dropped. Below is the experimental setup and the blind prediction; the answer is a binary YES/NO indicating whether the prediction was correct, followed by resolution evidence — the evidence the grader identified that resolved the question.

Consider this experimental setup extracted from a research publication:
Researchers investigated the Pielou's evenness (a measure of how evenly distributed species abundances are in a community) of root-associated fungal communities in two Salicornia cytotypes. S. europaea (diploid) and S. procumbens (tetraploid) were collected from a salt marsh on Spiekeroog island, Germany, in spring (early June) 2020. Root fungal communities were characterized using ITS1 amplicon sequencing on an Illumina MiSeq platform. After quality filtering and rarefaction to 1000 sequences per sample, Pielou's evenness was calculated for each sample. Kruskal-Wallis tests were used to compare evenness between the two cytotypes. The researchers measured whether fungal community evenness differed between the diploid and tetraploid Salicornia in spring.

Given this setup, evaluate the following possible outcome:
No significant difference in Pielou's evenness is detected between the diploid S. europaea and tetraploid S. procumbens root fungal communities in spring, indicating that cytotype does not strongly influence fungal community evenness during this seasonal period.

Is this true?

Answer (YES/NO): NO